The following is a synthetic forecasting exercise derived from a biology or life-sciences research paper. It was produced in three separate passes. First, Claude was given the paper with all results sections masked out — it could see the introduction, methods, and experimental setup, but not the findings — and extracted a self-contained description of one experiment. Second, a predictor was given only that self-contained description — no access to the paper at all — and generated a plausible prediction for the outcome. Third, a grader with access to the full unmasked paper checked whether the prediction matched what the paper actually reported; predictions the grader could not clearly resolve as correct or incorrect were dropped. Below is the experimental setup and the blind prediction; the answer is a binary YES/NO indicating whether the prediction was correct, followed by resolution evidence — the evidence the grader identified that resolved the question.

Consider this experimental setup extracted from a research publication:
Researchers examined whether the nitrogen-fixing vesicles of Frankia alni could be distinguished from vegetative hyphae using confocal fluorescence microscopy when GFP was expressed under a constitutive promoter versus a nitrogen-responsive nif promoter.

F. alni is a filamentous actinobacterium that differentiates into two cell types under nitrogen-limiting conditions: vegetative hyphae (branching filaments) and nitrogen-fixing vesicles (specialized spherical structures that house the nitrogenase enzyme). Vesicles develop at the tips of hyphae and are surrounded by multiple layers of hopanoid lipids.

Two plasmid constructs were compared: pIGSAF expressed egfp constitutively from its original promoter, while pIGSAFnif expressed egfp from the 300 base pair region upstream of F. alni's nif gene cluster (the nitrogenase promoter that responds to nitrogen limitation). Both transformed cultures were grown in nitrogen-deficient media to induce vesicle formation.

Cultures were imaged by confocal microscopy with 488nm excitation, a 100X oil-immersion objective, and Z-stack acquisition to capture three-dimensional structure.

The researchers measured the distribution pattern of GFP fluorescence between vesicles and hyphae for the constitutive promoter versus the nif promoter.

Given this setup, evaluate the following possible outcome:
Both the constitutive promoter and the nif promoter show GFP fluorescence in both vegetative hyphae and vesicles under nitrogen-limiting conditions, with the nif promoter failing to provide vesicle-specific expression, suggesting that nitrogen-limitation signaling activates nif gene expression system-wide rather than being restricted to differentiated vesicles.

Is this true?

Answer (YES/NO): NO